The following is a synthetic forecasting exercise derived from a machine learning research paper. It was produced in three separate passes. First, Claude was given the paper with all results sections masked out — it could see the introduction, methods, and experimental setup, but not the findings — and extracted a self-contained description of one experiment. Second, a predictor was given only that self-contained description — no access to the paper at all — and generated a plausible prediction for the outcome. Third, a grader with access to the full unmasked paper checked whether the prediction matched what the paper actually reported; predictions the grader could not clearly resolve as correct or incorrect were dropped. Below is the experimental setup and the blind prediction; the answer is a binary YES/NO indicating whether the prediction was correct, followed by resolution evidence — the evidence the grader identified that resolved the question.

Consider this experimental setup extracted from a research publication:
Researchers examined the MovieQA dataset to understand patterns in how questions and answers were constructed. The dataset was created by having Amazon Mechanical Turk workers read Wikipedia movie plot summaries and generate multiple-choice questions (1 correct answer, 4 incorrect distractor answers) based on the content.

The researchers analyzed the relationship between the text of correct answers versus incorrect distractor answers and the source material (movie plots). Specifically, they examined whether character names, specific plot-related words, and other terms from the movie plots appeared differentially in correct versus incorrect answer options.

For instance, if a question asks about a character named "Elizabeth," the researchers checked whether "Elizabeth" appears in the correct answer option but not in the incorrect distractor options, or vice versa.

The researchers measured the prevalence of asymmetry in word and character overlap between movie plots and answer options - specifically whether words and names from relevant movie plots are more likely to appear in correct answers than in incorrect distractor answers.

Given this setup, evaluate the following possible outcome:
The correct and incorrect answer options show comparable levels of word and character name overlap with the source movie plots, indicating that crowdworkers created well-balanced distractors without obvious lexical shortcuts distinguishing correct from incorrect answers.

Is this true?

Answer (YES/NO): NO